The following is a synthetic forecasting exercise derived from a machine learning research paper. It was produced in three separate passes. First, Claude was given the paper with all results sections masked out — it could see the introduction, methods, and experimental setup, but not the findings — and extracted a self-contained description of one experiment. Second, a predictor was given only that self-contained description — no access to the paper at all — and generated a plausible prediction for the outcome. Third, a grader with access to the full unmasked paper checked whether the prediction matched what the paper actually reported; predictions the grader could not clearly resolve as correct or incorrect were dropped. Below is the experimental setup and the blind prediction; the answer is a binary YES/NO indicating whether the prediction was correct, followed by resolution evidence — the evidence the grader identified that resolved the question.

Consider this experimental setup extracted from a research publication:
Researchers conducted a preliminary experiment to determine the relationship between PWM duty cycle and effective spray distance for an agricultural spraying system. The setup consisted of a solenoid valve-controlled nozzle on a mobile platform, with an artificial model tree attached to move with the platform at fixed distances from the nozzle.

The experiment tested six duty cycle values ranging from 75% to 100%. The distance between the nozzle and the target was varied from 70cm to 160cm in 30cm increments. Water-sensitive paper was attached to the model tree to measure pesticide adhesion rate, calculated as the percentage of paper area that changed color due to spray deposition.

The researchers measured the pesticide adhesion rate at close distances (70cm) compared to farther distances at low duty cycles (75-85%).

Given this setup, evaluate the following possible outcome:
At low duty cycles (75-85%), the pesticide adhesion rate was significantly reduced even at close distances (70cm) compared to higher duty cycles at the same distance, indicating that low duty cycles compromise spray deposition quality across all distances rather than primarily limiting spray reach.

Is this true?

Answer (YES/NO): NO